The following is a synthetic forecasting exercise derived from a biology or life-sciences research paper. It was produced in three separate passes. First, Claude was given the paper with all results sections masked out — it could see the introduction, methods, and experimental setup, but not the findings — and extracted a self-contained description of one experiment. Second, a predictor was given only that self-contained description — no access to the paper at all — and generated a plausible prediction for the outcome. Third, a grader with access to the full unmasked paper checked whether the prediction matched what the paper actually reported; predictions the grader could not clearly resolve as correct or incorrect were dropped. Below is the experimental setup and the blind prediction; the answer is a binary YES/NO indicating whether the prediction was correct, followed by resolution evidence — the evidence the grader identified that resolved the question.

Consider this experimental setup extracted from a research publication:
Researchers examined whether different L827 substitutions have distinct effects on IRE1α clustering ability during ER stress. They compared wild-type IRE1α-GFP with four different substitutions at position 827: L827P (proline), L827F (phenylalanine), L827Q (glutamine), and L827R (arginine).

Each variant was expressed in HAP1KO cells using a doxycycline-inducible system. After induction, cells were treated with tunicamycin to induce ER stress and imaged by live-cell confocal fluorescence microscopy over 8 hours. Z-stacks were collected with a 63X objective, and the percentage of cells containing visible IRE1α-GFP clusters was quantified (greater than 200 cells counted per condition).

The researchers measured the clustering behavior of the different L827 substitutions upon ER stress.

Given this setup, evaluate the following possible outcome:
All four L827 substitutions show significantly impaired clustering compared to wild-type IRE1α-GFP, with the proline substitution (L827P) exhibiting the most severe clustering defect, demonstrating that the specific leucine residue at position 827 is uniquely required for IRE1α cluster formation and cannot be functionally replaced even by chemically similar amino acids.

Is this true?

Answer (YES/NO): NO